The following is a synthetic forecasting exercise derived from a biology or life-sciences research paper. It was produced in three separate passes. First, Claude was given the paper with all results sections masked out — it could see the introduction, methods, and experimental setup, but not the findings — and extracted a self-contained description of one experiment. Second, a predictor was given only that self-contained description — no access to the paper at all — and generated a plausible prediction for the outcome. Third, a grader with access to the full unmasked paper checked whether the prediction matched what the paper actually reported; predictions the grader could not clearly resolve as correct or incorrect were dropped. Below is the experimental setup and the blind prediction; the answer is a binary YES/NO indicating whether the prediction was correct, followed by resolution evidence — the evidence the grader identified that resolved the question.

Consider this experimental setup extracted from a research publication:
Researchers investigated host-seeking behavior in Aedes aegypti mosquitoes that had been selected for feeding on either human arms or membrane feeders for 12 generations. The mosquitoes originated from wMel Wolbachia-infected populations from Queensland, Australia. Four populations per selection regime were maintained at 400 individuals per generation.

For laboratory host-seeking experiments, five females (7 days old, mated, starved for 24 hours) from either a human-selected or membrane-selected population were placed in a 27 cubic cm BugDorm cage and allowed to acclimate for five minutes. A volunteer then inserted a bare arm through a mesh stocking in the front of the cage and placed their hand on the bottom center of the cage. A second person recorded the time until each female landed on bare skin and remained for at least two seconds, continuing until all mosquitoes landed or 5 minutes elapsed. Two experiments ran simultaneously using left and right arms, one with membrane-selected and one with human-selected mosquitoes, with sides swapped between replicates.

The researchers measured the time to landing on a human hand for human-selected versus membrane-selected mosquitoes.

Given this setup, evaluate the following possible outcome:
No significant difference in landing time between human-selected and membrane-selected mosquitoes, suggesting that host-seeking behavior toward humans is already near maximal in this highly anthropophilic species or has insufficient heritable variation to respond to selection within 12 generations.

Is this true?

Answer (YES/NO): YES